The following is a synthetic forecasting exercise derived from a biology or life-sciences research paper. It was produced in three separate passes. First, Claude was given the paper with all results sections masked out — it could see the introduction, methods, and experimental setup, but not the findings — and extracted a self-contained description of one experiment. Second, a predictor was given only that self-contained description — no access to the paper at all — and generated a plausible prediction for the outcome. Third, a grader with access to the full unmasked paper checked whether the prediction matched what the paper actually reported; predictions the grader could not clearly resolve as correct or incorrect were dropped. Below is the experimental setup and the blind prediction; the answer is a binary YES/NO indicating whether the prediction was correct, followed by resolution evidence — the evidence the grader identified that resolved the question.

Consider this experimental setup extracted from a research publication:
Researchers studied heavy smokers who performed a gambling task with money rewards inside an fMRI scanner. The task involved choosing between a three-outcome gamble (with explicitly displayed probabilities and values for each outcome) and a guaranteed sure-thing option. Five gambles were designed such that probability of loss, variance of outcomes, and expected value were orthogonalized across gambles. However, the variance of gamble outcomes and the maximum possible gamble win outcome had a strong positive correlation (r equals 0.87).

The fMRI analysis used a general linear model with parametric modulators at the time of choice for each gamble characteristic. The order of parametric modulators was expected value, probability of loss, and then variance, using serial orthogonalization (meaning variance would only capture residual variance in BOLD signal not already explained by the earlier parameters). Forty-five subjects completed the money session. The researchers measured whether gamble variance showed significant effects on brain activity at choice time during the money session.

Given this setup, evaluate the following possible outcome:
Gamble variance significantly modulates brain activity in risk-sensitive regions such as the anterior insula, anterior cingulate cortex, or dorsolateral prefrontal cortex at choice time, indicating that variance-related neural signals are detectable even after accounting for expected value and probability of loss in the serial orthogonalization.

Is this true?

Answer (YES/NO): NO